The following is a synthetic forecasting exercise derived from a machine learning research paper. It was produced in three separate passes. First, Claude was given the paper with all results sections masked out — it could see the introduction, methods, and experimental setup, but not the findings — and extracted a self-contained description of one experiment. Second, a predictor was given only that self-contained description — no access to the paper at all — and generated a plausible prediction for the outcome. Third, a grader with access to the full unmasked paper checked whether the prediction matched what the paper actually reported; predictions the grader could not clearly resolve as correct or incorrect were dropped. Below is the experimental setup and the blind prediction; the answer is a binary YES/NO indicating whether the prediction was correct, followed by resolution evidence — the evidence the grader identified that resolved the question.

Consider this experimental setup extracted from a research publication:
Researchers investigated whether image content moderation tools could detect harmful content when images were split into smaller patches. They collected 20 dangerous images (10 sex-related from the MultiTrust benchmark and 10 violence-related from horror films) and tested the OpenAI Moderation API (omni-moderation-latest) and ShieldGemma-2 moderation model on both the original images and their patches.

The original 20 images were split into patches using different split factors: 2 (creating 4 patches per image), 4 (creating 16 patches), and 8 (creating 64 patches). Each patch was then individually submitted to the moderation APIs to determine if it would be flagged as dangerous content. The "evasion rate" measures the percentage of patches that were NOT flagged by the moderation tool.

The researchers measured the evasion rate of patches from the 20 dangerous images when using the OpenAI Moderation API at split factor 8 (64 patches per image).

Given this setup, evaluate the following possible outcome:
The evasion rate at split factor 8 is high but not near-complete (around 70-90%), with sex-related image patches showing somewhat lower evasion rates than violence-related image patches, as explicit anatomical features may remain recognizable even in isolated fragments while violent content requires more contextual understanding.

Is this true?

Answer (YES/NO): NO